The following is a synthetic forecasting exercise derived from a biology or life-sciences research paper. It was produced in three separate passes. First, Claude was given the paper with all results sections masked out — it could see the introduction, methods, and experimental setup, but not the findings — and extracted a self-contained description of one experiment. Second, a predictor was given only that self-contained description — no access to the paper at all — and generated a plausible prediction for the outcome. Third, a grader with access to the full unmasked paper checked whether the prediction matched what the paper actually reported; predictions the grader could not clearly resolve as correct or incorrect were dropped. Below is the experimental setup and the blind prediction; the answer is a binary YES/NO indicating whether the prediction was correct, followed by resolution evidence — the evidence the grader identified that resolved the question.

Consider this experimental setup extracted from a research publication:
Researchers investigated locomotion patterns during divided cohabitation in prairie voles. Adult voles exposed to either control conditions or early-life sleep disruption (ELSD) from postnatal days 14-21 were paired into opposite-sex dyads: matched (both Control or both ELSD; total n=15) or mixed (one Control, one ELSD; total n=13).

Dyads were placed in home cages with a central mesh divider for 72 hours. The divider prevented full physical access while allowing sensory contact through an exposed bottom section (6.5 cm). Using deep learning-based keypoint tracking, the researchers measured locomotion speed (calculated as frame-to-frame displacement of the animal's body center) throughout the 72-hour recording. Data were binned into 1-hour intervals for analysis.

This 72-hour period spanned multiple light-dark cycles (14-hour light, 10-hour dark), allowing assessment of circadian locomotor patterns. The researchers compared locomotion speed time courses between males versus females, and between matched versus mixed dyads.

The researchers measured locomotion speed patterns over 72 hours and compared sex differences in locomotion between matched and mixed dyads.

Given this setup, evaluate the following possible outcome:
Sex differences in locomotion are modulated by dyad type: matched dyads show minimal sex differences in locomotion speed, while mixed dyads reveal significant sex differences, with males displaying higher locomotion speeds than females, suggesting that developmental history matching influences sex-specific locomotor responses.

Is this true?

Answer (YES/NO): NO